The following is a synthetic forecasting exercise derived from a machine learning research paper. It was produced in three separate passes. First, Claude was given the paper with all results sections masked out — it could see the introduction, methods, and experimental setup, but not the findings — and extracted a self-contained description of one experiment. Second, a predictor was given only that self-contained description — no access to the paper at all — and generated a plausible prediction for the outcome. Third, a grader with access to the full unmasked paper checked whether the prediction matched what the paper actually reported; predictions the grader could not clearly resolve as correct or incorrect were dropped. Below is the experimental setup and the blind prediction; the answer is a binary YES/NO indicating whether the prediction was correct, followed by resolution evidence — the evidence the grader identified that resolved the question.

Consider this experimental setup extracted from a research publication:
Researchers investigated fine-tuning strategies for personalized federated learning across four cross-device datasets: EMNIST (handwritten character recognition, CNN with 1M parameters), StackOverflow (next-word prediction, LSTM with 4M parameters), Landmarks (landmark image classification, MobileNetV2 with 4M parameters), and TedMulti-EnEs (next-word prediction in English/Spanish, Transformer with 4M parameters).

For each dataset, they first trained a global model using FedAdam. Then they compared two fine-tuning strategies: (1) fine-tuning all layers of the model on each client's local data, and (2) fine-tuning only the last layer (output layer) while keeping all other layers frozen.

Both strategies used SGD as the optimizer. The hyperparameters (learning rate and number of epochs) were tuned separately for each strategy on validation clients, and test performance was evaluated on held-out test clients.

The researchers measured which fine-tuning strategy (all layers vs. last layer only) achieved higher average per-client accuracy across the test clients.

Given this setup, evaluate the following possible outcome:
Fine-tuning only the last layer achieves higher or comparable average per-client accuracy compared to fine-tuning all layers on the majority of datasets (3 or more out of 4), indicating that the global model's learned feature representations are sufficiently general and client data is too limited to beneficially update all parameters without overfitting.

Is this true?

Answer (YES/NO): NO